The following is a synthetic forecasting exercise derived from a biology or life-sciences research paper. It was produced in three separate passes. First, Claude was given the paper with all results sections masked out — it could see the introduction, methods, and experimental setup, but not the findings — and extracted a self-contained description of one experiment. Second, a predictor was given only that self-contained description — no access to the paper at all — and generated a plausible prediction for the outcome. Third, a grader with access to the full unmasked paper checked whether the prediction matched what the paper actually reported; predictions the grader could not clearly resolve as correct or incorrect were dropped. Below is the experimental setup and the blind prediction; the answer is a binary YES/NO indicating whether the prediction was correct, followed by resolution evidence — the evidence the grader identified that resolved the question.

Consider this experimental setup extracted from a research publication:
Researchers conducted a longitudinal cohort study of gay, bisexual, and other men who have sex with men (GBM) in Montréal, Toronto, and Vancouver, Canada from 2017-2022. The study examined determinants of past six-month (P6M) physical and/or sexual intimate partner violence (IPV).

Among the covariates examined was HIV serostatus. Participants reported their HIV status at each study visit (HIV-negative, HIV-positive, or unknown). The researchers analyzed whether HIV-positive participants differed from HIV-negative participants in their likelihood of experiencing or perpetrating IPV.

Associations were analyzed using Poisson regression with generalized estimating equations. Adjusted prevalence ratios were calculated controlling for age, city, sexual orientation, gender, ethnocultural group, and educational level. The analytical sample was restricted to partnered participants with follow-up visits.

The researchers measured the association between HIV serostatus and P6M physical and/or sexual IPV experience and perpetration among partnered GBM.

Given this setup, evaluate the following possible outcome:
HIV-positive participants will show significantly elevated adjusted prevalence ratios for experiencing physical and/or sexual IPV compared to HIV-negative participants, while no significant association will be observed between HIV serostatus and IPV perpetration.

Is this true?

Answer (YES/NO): YES